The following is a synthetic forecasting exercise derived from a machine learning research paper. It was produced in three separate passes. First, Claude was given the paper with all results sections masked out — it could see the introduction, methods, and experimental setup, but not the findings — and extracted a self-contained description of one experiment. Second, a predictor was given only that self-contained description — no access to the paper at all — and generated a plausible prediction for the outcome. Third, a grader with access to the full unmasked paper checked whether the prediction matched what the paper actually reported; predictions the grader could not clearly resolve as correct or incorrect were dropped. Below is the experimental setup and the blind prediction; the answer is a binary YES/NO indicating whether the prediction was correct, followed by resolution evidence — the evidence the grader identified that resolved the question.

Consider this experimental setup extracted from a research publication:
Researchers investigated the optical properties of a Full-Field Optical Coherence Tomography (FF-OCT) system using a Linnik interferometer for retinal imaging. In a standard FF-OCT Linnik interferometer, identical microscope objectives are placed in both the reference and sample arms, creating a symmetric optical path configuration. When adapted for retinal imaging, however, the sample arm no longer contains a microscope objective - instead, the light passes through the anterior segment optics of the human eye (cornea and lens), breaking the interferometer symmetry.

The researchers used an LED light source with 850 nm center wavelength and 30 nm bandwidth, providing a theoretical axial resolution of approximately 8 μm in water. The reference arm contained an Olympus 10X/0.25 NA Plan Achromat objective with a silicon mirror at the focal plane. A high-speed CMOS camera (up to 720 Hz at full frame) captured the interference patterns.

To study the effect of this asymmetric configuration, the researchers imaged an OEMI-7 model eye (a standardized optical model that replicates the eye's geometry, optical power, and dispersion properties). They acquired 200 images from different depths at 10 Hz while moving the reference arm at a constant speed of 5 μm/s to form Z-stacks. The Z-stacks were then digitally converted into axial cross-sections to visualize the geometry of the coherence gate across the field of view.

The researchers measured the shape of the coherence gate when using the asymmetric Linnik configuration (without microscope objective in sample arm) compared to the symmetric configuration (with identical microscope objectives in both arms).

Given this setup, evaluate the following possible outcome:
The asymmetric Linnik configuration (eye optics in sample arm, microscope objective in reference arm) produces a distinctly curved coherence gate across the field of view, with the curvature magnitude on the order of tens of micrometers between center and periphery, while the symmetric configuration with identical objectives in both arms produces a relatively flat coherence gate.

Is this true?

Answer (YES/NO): YES